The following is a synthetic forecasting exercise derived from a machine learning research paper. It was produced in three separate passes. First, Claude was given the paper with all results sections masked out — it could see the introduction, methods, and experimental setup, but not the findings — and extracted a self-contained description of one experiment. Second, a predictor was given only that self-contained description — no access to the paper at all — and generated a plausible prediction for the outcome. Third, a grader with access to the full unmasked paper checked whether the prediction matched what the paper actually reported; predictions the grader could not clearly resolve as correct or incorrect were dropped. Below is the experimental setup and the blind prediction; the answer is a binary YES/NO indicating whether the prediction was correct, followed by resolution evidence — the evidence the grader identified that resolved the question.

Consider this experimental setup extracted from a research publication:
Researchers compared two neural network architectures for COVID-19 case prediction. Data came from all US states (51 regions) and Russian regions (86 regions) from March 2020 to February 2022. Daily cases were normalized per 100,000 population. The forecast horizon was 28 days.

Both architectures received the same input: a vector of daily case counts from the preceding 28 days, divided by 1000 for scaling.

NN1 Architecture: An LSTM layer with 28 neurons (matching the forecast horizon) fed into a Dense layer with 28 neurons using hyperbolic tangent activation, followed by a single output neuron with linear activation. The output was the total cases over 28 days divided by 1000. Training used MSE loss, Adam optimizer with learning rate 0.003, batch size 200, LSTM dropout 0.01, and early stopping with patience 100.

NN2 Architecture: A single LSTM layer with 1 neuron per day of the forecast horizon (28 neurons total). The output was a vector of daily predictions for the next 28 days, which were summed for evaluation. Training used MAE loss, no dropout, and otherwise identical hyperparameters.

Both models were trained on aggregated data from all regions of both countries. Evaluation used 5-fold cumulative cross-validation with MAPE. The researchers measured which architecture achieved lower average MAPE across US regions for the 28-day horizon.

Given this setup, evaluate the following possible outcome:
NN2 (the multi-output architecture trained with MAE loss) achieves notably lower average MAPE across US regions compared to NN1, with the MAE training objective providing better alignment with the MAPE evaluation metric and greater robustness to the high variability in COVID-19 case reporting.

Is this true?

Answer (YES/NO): YES